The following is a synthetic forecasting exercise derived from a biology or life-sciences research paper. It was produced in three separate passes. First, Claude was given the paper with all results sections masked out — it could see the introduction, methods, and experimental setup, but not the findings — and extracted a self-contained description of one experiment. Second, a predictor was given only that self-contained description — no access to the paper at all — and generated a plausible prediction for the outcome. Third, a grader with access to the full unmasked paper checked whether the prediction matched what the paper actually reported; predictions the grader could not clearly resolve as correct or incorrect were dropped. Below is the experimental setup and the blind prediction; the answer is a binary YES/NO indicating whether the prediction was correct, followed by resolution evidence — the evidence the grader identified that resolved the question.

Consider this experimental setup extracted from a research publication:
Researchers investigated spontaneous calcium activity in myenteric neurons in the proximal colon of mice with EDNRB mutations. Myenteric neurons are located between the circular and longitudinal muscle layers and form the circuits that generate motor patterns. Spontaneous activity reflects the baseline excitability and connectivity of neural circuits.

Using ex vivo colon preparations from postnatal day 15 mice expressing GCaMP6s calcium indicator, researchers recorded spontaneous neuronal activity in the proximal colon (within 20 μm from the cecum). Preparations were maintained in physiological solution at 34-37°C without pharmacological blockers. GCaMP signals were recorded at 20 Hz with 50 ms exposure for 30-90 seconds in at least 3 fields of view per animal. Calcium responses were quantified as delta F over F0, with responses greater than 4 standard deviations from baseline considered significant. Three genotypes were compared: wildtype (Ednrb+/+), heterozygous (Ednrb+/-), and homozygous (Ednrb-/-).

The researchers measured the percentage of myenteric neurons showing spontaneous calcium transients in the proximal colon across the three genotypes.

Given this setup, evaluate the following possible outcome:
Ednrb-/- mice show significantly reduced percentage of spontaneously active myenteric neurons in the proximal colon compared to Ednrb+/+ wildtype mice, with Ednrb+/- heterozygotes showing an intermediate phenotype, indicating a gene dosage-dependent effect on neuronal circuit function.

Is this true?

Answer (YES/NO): NO